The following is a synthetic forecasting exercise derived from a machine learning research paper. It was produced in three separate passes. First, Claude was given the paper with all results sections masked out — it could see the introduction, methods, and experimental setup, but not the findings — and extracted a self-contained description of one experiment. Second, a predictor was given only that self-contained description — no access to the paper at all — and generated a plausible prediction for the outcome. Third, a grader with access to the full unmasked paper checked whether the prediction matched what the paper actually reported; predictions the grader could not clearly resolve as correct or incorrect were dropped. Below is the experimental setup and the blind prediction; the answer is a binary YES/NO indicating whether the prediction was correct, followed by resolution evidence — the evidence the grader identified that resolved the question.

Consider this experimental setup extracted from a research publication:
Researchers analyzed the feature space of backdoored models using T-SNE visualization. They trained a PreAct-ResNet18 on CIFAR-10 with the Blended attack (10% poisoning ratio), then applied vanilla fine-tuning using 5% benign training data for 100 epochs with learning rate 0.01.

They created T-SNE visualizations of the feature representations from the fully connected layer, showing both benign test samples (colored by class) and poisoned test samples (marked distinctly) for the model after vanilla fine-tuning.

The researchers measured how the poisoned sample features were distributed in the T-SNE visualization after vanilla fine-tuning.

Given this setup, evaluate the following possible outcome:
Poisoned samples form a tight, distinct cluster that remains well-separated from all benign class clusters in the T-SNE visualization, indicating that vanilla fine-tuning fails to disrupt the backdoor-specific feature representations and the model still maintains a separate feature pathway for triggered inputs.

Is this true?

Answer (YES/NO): YES